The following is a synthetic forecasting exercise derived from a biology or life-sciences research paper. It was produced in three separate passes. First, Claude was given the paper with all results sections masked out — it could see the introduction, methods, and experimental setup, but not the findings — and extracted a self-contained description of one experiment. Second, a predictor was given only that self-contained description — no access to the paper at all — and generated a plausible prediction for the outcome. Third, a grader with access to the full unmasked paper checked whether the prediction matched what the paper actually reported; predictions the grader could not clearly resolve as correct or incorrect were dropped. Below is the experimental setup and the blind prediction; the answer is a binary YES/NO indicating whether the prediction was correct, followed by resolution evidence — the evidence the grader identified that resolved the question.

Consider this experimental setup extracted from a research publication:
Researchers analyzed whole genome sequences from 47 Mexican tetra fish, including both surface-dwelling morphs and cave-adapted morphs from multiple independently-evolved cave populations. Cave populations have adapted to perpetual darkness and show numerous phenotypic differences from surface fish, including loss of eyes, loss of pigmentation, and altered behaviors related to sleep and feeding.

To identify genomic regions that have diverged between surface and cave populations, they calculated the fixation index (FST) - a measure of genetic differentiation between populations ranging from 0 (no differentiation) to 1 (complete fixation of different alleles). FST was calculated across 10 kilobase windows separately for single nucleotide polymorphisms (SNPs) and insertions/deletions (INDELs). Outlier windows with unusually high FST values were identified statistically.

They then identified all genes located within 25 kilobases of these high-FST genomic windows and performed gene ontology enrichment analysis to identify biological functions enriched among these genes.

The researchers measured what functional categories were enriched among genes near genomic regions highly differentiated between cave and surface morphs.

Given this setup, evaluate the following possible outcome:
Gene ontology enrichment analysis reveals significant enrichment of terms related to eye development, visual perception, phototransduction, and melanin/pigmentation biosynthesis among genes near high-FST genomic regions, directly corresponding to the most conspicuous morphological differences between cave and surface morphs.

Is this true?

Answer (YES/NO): NO